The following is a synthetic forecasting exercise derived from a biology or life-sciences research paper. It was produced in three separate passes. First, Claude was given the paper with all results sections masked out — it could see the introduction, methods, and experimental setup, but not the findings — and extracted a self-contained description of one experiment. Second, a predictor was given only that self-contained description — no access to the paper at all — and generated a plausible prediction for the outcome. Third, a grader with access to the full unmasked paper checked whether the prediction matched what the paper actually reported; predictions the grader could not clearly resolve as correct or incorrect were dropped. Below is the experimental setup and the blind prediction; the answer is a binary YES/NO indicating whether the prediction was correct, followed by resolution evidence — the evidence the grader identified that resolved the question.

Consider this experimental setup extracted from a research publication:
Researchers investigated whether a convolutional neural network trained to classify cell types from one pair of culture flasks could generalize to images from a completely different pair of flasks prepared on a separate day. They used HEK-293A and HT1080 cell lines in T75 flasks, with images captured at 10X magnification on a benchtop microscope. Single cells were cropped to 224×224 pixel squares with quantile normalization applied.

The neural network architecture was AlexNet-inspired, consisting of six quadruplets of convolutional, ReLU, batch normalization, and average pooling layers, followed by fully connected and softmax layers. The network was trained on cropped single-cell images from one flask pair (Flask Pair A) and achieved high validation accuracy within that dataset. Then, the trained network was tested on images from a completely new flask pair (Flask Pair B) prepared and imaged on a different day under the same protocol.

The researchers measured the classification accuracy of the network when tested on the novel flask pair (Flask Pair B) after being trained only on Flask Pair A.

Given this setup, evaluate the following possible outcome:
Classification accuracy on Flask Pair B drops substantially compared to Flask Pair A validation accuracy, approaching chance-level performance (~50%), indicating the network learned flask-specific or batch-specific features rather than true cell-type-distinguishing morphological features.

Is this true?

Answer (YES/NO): YES